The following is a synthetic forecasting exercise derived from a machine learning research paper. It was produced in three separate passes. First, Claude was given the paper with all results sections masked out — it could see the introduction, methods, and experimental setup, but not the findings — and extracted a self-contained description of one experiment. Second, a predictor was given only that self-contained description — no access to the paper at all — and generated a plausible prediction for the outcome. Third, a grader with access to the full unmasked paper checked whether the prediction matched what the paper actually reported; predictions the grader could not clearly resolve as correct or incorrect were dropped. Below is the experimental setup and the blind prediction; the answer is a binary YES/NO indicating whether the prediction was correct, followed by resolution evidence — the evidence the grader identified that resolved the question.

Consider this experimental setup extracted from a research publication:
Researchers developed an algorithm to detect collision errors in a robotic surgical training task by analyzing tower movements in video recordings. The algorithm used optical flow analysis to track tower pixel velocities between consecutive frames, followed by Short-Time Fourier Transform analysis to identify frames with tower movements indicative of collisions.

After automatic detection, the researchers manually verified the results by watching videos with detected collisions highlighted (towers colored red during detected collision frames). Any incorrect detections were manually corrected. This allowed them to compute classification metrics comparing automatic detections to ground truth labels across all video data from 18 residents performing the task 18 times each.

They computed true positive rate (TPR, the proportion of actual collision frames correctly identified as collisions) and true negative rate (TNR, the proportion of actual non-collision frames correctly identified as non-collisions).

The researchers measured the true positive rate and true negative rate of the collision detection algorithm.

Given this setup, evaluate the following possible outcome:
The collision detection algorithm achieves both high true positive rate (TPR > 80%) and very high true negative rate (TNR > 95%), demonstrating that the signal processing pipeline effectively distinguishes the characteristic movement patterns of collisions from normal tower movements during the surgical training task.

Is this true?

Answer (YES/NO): YES